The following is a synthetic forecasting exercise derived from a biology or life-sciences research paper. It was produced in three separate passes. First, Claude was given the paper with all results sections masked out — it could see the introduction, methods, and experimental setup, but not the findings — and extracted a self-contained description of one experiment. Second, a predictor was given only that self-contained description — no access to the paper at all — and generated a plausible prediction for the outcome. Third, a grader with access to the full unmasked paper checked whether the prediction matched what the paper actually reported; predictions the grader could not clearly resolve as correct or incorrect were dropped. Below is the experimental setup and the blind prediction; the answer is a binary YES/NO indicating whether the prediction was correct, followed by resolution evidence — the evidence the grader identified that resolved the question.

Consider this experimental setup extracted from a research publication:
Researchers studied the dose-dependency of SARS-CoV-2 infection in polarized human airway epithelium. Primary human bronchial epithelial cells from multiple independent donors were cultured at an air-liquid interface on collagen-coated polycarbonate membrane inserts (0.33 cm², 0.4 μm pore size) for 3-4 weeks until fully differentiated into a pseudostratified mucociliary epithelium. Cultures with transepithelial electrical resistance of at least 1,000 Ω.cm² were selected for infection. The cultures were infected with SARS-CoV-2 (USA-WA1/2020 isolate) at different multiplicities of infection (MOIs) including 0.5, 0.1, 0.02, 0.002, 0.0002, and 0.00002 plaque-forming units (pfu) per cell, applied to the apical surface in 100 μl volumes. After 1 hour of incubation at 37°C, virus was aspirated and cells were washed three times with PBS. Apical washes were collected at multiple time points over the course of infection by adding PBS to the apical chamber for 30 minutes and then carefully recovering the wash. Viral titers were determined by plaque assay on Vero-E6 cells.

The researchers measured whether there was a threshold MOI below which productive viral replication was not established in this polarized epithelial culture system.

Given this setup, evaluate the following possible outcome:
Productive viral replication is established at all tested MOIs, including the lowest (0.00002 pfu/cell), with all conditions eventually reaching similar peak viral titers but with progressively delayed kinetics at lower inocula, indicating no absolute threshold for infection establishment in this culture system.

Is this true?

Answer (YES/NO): NO